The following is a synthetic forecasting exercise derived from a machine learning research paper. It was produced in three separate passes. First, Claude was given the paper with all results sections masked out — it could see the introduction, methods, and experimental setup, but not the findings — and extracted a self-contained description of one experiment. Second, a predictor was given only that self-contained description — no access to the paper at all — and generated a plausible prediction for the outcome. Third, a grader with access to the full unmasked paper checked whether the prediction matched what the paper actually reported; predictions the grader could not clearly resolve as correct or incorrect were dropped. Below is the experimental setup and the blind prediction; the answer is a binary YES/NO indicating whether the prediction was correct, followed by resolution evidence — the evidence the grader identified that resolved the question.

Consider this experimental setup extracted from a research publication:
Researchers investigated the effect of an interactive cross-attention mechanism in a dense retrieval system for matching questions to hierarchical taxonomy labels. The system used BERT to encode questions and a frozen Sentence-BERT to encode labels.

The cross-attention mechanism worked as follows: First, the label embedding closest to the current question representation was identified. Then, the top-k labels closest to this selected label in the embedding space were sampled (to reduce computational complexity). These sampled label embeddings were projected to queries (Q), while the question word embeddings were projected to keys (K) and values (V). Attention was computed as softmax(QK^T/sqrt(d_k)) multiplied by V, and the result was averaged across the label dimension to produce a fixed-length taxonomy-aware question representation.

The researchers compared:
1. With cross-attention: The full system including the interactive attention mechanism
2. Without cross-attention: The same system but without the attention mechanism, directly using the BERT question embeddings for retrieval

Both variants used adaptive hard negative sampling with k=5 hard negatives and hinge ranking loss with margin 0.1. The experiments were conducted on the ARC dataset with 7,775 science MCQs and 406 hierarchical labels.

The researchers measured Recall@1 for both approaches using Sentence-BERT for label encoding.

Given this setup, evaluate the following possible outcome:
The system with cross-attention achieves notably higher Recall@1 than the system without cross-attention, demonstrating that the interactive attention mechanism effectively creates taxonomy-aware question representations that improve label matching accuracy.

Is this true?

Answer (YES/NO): YES